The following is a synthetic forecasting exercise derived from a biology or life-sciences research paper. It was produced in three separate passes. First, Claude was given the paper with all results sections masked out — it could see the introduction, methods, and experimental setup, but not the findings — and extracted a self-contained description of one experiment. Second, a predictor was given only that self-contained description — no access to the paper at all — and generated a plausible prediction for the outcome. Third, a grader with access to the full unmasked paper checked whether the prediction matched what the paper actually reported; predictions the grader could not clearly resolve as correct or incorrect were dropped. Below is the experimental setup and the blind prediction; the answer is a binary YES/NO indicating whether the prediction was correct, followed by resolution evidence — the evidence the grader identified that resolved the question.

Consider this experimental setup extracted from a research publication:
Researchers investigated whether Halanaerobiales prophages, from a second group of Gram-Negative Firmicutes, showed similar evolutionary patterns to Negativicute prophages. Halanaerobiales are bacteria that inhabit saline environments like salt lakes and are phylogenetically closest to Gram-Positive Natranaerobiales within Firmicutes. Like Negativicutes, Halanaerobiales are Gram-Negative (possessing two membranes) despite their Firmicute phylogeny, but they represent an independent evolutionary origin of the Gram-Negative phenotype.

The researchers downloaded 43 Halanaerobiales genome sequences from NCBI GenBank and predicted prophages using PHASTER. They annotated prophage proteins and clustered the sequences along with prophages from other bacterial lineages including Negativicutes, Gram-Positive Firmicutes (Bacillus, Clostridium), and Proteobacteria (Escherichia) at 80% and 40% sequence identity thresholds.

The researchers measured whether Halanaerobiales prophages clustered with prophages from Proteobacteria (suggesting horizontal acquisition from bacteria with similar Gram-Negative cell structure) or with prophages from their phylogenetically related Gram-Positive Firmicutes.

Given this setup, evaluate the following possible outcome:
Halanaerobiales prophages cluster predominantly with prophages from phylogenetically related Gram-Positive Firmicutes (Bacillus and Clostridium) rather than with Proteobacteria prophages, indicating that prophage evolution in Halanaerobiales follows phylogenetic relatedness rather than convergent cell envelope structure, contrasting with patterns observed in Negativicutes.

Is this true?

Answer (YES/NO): NO